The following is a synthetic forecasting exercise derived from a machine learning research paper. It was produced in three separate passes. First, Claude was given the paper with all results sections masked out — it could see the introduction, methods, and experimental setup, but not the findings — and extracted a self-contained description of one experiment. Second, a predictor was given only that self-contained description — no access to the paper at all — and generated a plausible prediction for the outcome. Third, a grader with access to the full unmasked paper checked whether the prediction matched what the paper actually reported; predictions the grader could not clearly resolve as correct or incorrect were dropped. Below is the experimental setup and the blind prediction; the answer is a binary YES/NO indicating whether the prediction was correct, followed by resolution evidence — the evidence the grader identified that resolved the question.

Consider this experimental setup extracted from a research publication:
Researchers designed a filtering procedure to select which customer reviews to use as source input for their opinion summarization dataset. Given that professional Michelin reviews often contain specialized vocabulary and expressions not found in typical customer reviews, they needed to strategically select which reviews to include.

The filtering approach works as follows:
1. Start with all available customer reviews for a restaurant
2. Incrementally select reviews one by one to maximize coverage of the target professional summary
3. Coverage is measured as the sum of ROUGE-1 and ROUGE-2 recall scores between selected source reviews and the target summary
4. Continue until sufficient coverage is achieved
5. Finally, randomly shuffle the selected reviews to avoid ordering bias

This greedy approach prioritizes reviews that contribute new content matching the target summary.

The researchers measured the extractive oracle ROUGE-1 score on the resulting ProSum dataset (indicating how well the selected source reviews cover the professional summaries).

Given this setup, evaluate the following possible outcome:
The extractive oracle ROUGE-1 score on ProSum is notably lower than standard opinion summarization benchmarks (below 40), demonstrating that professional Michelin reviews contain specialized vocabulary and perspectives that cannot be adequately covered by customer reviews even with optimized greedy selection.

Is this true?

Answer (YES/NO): NO